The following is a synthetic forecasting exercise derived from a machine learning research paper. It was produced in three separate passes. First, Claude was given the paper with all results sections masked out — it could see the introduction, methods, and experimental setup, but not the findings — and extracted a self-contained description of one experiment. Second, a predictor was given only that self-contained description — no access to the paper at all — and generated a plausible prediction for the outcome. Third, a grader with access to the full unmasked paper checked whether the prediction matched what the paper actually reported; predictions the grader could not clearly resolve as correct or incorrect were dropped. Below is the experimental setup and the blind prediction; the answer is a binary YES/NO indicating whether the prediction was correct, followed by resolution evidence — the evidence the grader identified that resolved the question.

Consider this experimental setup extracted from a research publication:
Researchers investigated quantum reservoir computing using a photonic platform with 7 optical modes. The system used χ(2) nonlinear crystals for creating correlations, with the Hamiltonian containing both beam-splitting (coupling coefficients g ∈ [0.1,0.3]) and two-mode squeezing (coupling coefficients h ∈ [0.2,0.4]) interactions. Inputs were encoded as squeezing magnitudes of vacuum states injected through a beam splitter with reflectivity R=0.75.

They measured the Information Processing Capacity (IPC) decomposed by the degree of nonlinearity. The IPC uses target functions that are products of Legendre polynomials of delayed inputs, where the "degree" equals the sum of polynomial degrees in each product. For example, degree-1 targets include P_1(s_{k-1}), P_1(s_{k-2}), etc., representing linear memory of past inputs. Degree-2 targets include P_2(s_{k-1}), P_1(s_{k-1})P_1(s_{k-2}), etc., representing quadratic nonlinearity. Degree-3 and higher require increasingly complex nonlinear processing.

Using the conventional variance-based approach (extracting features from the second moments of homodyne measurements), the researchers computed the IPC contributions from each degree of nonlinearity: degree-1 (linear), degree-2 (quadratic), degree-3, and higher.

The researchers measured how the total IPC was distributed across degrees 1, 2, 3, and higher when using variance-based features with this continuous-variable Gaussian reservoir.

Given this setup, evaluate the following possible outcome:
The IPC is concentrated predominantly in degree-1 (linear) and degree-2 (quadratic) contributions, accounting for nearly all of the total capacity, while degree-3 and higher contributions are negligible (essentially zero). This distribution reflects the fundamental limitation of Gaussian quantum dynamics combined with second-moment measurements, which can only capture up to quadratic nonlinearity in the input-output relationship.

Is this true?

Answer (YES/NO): YES